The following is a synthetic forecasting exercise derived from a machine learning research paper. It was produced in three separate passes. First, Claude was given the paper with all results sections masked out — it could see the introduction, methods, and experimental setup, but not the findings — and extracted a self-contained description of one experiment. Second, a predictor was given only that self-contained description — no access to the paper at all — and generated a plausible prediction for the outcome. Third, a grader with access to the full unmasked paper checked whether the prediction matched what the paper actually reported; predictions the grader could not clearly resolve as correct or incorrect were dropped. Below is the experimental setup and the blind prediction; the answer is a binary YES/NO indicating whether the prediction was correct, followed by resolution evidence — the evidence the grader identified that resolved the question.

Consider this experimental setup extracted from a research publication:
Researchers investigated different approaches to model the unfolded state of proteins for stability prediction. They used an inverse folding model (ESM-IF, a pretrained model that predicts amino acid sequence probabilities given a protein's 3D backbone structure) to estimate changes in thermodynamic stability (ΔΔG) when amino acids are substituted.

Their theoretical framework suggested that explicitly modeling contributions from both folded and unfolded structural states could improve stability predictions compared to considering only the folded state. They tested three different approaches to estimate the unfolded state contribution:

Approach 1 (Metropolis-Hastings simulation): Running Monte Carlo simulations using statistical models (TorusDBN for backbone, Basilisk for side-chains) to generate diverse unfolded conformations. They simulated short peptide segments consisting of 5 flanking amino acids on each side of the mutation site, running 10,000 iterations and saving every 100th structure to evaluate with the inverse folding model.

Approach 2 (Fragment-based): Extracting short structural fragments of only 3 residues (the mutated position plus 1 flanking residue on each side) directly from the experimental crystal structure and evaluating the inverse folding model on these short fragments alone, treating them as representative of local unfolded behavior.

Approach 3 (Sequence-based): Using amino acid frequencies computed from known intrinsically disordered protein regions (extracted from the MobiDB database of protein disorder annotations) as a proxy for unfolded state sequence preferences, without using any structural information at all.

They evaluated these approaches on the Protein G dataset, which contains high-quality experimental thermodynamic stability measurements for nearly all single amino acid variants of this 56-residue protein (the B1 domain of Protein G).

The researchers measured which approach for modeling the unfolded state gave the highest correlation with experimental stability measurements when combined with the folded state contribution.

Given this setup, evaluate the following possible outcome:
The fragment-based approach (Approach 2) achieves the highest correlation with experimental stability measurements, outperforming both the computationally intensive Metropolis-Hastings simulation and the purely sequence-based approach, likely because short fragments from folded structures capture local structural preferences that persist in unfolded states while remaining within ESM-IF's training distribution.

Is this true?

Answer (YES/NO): NO